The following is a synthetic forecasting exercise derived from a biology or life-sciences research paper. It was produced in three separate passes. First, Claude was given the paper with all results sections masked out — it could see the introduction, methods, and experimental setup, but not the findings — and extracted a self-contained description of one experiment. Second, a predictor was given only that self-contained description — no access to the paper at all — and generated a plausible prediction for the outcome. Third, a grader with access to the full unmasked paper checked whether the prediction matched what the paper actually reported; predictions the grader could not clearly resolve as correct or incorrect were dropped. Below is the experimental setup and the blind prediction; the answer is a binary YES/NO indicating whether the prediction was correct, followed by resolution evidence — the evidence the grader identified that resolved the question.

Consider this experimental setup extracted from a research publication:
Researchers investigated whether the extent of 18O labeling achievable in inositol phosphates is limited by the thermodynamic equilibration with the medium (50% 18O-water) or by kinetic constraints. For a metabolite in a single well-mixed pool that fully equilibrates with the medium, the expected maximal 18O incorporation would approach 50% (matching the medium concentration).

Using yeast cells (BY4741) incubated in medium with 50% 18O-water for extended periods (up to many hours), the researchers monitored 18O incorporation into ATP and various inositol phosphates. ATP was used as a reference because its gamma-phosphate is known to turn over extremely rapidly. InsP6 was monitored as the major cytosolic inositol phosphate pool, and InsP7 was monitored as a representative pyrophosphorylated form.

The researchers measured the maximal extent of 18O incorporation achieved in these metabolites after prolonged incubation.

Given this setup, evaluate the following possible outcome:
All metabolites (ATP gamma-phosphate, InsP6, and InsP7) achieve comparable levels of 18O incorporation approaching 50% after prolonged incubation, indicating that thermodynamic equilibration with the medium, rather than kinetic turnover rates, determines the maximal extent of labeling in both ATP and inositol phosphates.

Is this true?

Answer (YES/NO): NO